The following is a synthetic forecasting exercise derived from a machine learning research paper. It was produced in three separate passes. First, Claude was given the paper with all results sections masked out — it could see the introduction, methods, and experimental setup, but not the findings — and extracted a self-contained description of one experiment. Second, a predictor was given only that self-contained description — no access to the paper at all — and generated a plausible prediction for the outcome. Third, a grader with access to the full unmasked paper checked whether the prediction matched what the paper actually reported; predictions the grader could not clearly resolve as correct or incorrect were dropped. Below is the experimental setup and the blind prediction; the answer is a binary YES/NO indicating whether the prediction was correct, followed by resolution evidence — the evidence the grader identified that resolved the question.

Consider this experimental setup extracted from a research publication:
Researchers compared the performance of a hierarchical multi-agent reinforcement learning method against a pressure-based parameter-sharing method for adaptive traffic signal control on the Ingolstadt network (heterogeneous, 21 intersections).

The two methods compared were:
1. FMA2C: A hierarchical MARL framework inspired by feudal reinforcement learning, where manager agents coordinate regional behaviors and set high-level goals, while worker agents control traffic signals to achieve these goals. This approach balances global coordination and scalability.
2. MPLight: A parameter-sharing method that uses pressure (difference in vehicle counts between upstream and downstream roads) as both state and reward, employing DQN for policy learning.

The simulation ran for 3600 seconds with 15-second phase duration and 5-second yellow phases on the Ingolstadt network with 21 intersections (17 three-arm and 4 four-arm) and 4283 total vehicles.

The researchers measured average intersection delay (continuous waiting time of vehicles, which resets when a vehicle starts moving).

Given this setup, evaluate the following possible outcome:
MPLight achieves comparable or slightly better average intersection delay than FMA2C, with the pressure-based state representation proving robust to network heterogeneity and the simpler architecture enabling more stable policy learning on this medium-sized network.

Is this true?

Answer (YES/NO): NO